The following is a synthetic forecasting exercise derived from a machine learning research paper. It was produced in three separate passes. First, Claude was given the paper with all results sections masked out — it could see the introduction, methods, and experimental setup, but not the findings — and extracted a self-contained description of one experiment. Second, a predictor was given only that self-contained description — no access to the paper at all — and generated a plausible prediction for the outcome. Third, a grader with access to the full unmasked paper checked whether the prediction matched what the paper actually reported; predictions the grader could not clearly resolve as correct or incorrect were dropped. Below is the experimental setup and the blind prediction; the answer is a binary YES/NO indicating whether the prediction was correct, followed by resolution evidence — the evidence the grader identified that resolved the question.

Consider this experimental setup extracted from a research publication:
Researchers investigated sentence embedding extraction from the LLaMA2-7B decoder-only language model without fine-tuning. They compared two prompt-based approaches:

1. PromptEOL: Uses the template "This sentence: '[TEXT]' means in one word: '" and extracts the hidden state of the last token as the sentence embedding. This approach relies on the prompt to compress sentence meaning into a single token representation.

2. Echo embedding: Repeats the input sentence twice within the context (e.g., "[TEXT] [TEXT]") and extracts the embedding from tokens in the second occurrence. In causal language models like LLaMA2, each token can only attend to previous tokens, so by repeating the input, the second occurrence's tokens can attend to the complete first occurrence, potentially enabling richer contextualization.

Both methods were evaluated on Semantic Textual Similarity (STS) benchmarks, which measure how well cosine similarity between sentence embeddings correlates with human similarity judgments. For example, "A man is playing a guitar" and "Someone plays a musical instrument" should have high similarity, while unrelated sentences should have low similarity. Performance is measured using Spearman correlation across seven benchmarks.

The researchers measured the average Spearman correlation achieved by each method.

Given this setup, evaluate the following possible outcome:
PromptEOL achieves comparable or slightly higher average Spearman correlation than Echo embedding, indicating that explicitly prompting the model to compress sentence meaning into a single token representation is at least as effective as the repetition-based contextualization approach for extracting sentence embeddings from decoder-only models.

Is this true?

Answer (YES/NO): NO